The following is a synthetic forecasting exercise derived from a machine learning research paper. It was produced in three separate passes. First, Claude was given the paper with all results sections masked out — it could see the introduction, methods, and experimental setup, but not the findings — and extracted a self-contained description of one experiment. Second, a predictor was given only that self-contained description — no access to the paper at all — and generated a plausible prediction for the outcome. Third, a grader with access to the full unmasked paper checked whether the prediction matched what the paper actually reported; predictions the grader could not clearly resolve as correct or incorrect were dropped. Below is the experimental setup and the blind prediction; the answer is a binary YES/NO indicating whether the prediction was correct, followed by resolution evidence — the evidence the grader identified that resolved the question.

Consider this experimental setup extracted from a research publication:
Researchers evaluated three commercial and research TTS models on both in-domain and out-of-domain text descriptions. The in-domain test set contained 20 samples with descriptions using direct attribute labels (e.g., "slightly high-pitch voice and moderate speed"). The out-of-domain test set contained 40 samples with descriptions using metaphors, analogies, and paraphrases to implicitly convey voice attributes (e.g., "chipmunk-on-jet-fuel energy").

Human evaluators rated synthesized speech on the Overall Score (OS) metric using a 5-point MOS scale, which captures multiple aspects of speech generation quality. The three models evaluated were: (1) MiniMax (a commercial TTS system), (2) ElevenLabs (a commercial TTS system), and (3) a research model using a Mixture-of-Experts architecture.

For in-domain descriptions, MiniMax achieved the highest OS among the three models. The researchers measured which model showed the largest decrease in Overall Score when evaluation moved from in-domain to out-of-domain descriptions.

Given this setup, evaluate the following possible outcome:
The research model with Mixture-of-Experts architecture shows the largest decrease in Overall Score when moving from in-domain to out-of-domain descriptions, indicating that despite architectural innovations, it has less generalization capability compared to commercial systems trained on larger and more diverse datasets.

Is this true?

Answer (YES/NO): NO